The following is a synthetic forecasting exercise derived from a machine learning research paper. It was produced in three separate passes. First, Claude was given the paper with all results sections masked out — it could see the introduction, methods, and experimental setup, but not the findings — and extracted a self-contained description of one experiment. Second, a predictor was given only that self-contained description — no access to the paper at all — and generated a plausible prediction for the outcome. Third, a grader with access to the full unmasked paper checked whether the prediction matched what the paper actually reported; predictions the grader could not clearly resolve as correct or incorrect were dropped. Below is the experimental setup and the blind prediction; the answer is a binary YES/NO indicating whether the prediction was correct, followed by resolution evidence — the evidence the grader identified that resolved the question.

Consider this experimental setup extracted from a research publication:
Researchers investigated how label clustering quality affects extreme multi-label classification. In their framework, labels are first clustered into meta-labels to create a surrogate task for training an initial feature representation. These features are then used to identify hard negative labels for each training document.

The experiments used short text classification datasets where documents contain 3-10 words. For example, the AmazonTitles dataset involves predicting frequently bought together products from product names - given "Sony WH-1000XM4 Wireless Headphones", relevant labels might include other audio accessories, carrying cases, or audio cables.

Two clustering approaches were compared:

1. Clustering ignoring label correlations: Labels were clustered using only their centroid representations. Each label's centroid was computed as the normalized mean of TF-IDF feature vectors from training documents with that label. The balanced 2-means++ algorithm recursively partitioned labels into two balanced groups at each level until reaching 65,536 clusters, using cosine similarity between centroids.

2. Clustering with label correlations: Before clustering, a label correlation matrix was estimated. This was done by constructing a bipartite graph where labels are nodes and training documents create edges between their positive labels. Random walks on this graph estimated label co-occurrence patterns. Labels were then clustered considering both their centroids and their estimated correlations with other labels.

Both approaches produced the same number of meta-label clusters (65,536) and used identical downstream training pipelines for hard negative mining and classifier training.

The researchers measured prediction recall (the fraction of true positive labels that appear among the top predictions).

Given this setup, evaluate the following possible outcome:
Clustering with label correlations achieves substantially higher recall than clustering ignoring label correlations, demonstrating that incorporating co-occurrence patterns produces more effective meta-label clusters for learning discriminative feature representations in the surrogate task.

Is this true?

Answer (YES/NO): NO